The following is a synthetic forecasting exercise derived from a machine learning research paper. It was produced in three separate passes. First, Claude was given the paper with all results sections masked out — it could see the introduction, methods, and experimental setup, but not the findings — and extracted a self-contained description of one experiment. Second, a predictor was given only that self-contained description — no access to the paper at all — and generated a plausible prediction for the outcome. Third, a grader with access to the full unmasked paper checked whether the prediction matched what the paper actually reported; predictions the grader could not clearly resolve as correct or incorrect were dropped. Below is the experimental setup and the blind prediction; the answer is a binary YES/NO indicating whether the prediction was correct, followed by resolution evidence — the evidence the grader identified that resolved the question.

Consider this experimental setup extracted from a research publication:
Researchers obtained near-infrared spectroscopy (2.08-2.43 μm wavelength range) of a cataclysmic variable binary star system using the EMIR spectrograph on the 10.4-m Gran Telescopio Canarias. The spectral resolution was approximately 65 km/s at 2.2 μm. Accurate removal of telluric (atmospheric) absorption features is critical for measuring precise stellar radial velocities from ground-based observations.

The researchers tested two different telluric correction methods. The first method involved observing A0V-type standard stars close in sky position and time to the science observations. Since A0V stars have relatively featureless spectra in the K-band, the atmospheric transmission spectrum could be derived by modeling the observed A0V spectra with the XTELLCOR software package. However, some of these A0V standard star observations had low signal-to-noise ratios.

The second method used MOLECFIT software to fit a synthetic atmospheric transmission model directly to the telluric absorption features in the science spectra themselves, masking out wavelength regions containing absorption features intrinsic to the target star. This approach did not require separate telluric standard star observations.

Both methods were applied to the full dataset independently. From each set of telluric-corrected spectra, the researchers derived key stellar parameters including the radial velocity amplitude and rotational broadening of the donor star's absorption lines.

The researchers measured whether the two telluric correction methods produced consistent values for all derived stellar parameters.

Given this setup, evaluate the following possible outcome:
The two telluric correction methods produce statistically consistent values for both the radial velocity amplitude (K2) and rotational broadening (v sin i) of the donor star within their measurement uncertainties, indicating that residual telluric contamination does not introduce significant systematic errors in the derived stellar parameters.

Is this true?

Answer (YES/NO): YES